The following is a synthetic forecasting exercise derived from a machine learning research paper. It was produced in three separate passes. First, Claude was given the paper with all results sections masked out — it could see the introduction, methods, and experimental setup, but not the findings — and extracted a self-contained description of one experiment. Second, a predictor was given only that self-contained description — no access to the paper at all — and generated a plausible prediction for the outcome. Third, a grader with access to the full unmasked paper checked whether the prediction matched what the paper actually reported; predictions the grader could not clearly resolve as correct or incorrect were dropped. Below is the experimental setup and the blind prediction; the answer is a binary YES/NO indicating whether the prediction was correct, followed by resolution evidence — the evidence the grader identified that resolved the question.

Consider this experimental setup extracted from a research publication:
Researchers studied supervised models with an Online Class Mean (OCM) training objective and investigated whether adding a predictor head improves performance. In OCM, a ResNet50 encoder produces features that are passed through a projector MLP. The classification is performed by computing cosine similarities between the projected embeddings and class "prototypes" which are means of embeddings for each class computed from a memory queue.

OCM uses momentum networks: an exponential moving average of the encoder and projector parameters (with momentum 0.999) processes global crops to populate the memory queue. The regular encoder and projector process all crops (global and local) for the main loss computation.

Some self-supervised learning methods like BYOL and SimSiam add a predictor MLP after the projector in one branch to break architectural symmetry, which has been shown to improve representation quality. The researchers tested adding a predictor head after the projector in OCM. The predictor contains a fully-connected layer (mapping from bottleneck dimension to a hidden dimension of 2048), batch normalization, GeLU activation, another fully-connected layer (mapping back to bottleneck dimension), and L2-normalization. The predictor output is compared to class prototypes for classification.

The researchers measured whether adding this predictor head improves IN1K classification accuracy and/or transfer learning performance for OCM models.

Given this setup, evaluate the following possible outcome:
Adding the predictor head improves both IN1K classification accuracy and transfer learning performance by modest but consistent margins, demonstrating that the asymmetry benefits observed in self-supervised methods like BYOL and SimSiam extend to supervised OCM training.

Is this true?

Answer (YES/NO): NO